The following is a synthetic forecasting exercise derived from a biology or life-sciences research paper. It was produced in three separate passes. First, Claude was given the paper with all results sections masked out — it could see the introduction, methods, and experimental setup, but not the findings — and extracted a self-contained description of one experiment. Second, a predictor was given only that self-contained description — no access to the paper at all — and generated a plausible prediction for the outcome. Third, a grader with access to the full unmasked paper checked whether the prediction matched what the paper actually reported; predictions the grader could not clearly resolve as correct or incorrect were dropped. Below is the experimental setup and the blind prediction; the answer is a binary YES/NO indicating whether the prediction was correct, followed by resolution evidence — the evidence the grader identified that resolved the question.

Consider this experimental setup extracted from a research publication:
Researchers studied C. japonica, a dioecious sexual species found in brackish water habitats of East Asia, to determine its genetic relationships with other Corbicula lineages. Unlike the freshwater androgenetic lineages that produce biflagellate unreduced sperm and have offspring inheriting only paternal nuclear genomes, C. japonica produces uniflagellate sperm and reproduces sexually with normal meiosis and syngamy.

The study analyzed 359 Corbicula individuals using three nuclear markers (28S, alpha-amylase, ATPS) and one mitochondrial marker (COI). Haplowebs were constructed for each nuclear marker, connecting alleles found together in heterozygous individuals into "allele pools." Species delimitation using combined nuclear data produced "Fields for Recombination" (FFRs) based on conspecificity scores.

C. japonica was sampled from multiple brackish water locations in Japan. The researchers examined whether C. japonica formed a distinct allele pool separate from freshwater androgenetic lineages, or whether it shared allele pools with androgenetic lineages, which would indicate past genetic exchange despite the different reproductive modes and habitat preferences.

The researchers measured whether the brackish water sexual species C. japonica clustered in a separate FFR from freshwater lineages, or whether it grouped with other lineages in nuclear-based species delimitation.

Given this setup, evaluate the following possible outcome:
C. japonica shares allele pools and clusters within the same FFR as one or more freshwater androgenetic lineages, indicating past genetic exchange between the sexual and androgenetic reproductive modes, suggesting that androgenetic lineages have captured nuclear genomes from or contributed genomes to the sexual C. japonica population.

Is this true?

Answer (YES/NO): NO